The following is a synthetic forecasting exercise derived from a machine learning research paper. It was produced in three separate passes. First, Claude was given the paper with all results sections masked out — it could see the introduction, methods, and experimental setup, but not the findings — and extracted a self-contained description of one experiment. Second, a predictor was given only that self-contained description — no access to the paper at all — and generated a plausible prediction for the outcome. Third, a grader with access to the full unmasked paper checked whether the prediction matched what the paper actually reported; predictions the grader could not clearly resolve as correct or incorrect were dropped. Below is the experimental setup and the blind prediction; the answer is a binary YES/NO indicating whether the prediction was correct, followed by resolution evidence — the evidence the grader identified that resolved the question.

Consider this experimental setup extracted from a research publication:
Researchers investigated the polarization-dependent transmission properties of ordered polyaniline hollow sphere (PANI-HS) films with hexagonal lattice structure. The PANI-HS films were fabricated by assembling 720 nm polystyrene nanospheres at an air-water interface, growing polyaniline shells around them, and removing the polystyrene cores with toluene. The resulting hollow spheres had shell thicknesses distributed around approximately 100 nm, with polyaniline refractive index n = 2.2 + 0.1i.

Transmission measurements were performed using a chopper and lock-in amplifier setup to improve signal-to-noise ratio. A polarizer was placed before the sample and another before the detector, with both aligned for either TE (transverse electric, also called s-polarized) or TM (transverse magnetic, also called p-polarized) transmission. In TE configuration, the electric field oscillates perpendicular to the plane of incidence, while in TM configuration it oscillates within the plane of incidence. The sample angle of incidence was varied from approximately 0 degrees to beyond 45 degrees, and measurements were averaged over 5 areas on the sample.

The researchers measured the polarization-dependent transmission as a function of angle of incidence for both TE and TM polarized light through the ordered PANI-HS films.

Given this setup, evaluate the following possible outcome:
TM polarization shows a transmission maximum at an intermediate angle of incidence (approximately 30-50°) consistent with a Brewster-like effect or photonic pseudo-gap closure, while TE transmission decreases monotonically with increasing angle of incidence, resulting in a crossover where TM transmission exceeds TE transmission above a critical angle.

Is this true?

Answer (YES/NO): NO